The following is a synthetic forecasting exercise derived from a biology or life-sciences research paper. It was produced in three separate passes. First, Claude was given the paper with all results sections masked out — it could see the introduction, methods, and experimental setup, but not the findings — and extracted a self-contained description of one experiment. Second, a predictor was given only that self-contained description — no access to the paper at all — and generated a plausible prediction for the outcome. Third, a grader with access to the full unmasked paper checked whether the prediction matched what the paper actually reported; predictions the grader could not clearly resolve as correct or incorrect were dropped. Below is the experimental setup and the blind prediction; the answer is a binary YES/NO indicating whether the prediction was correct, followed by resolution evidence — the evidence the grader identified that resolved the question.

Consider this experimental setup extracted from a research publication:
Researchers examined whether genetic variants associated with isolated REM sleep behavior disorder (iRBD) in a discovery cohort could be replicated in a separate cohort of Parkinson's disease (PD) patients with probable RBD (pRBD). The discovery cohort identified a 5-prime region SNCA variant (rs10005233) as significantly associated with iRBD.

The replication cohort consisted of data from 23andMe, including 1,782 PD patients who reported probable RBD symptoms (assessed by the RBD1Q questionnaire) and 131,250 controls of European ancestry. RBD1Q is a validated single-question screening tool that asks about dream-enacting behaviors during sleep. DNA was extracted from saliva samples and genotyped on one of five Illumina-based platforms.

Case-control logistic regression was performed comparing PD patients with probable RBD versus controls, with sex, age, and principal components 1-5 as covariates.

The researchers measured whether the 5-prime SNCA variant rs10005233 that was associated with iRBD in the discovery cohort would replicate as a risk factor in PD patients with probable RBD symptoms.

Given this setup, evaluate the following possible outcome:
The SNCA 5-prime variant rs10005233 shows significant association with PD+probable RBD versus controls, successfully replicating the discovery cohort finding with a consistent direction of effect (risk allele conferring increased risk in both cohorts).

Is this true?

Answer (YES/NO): YES